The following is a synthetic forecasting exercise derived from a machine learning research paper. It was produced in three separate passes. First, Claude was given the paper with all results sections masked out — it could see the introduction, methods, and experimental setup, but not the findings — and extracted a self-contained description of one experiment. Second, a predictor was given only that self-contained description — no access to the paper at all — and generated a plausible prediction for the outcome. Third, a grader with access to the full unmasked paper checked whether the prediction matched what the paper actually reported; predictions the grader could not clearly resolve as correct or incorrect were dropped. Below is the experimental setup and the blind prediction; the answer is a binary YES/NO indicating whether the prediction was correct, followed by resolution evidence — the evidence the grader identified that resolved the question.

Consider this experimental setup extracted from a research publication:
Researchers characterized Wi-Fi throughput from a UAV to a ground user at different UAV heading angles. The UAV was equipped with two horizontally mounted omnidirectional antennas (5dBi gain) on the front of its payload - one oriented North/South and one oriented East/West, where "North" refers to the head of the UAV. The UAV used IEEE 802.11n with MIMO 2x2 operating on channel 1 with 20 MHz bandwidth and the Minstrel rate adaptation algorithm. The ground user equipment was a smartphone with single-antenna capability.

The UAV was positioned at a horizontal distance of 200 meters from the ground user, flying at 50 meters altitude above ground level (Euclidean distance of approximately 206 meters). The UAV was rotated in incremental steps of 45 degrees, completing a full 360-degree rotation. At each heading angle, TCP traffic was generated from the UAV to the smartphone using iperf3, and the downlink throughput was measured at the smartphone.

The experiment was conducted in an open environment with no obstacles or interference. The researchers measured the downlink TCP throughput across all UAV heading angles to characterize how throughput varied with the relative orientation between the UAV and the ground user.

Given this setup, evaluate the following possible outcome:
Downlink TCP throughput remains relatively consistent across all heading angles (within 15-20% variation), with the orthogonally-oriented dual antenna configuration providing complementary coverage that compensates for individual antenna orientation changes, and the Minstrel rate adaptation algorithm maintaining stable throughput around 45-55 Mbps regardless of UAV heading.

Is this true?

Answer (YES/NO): NO